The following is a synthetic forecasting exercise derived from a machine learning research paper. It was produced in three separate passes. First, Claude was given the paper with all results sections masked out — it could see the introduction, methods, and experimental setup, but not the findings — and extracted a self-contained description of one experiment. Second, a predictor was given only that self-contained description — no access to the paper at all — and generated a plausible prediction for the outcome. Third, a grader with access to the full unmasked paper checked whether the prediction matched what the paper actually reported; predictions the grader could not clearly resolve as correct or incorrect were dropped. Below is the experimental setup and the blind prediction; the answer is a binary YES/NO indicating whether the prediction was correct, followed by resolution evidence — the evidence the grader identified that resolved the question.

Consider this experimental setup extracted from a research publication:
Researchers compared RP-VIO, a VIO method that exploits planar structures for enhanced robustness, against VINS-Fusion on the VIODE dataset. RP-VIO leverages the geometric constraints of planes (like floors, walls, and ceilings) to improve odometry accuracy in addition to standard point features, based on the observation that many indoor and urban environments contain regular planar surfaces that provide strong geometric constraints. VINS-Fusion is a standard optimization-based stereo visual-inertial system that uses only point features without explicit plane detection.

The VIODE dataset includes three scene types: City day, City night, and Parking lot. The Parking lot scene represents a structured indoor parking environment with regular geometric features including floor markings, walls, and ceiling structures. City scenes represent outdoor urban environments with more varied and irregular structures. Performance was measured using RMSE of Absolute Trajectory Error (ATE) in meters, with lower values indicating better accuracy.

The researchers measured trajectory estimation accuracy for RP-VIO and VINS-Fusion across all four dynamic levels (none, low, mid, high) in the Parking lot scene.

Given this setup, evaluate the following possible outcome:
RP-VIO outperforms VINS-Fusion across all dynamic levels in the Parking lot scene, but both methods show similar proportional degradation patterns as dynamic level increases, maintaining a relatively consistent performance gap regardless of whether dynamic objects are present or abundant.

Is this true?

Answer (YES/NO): NO